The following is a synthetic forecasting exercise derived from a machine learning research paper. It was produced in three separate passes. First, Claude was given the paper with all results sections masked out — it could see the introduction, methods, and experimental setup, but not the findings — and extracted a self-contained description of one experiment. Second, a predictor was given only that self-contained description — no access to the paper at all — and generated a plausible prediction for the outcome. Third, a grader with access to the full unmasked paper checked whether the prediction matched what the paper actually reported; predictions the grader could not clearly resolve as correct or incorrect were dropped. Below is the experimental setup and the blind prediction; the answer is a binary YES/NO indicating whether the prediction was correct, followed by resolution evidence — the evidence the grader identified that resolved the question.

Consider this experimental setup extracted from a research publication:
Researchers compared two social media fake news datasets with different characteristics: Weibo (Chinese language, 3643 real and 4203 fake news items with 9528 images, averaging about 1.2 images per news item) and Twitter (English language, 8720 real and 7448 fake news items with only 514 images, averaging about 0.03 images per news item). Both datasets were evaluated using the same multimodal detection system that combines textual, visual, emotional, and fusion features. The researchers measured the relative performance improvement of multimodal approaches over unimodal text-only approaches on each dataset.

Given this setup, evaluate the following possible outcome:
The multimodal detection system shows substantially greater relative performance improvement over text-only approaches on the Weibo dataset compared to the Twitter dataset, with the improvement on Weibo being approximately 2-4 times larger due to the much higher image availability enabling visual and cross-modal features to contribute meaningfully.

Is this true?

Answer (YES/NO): NO